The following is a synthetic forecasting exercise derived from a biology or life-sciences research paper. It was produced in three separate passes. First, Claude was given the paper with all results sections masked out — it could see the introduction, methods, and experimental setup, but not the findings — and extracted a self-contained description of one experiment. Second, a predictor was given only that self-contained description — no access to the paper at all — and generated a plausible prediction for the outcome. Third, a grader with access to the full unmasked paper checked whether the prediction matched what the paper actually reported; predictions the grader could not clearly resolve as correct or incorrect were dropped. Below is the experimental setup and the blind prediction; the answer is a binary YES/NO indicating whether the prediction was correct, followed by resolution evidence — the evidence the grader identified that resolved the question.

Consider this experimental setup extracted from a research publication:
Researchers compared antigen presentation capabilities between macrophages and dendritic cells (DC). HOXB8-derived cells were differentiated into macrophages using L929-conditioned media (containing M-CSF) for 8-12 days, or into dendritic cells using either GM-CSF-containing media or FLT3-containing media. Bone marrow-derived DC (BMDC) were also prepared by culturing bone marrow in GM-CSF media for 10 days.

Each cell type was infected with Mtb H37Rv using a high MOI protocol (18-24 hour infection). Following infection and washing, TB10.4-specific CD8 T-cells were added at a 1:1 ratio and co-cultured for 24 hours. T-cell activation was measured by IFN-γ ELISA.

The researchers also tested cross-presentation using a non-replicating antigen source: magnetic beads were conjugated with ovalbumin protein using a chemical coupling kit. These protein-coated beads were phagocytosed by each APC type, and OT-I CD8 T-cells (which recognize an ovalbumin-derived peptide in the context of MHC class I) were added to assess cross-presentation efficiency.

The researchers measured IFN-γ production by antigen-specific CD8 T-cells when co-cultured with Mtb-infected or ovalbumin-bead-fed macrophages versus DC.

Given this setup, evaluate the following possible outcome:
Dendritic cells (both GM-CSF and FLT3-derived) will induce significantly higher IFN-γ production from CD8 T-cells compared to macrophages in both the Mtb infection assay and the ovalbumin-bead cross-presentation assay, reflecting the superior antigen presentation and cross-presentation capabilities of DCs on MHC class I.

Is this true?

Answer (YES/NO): NO